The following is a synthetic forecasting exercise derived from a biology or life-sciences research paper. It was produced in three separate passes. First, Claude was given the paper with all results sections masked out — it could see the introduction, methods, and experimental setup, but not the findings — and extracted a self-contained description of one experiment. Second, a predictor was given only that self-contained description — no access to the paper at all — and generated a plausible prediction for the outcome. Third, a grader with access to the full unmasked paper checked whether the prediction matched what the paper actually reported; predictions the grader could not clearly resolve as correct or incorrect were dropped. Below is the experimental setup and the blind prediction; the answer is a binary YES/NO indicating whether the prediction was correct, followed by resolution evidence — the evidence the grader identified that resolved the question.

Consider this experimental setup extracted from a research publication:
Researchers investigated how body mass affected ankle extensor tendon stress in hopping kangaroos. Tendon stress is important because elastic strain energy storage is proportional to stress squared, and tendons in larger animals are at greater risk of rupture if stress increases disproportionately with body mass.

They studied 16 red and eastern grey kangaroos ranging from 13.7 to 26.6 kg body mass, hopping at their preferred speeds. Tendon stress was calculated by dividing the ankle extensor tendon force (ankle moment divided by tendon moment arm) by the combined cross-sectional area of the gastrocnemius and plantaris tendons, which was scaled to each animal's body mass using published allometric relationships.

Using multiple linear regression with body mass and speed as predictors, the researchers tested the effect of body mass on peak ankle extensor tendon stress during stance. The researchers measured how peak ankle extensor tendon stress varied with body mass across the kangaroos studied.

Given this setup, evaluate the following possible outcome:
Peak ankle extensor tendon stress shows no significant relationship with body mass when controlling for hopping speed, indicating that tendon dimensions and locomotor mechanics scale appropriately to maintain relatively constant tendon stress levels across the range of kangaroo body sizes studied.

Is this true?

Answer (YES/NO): NO